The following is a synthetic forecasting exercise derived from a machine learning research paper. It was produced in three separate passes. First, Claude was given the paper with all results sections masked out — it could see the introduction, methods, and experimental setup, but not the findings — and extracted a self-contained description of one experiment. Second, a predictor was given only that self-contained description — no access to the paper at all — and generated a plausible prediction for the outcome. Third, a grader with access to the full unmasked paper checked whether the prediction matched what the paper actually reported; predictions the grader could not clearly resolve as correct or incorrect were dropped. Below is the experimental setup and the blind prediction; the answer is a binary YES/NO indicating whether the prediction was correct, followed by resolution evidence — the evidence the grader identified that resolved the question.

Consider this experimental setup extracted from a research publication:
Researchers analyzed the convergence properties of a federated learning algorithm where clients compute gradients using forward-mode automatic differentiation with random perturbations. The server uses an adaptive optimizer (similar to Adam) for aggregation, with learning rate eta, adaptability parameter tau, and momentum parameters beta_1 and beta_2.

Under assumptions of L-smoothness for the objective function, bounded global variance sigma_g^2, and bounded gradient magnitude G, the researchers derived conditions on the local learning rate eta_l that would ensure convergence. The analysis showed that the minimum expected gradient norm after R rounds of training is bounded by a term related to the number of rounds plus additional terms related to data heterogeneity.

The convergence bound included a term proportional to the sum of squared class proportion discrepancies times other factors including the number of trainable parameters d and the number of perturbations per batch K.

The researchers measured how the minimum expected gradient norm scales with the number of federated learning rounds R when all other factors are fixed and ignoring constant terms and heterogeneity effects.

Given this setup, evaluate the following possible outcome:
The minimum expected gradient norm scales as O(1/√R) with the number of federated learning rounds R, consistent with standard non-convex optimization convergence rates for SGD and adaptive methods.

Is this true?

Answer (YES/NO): NO